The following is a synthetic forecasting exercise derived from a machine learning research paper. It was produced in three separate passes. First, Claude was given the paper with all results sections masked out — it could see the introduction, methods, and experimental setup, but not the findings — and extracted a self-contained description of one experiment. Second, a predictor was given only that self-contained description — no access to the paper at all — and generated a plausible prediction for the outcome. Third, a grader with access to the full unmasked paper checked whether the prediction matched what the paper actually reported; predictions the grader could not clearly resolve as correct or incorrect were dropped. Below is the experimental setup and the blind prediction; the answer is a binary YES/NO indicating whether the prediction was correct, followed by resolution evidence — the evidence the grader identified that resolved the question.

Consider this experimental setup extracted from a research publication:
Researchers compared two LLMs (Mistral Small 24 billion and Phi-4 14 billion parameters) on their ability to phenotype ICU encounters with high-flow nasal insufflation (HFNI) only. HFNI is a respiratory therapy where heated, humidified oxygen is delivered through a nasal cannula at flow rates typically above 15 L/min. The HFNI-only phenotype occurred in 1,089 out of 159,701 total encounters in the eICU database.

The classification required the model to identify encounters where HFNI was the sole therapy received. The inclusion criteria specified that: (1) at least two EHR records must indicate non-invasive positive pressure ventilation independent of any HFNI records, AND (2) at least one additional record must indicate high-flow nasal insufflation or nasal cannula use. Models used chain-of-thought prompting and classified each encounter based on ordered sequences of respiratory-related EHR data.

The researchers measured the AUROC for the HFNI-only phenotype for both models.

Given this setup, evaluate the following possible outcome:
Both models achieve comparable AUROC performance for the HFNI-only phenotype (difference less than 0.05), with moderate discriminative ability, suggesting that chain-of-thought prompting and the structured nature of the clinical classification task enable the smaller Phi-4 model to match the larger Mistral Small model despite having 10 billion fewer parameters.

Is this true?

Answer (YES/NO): NO